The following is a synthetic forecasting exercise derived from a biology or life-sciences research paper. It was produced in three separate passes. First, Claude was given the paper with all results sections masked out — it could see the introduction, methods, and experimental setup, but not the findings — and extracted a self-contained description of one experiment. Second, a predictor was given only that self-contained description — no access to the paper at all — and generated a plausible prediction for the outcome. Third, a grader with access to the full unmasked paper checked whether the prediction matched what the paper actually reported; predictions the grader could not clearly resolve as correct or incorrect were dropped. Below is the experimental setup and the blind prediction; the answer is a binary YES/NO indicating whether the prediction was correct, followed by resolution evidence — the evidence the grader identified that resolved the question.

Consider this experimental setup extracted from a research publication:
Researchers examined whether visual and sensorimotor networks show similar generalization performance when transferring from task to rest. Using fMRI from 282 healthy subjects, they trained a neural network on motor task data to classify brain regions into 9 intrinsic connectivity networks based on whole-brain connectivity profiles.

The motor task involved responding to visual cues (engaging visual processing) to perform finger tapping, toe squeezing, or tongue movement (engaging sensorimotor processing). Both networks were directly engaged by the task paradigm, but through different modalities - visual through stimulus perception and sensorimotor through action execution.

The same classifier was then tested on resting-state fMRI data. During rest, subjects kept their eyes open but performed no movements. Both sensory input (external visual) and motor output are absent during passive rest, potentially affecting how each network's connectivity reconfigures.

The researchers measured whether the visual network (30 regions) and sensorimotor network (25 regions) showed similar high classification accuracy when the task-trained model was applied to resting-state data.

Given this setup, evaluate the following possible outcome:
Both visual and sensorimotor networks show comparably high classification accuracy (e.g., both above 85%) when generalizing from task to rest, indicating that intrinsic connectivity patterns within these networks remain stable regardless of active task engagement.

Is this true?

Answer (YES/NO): YES